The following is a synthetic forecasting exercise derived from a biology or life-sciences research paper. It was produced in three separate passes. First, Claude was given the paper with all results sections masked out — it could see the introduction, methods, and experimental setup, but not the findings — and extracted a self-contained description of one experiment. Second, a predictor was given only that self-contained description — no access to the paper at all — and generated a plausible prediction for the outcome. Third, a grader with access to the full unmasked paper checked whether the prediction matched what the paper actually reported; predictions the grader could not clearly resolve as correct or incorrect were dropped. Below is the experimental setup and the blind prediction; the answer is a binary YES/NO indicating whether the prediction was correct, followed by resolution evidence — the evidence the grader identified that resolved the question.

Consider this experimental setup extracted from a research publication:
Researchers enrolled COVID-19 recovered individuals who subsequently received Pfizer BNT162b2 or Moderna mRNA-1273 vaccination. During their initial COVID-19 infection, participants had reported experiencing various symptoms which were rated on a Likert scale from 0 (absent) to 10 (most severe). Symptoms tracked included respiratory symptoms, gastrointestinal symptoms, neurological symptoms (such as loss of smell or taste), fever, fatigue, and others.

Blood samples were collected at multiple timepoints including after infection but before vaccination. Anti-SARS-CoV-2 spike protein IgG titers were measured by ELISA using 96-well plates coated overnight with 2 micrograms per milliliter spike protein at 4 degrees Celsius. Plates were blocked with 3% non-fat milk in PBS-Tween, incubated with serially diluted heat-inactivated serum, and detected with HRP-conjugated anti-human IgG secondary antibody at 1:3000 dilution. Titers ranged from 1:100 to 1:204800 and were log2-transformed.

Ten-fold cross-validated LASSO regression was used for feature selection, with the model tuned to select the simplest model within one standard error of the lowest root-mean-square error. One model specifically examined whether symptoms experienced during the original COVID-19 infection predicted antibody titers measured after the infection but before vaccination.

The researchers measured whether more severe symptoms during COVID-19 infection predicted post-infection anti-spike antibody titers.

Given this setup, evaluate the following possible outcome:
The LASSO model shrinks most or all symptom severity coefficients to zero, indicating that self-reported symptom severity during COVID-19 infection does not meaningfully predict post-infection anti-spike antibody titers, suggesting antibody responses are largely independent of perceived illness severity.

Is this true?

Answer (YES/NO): NO